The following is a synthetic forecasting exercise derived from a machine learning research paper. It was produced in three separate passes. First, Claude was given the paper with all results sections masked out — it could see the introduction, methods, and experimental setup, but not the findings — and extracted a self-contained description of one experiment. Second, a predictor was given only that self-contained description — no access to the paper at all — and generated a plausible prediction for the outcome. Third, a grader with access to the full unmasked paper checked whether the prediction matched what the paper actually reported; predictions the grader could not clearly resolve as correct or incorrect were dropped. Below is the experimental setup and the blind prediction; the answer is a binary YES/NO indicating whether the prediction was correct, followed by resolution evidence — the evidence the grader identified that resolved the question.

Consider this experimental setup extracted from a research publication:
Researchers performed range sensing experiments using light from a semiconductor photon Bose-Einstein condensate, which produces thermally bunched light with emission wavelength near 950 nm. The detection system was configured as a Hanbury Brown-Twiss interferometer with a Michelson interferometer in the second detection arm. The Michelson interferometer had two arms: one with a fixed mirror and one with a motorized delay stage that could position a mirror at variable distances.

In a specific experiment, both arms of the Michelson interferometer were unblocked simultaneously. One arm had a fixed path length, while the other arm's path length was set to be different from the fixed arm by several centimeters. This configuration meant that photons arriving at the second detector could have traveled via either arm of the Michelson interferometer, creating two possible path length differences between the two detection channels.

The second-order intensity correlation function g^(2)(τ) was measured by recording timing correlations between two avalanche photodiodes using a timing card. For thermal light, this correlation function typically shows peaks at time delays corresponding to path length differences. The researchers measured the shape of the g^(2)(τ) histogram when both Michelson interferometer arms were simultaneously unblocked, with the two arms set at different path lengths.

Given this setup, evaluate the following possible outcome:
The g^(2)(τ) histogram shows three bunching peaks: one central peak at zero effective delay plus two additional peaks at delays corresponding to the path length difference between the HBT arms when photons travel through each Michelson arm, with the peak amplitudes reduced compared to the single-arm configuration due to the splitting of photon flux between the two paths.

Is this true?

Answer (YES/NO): NO